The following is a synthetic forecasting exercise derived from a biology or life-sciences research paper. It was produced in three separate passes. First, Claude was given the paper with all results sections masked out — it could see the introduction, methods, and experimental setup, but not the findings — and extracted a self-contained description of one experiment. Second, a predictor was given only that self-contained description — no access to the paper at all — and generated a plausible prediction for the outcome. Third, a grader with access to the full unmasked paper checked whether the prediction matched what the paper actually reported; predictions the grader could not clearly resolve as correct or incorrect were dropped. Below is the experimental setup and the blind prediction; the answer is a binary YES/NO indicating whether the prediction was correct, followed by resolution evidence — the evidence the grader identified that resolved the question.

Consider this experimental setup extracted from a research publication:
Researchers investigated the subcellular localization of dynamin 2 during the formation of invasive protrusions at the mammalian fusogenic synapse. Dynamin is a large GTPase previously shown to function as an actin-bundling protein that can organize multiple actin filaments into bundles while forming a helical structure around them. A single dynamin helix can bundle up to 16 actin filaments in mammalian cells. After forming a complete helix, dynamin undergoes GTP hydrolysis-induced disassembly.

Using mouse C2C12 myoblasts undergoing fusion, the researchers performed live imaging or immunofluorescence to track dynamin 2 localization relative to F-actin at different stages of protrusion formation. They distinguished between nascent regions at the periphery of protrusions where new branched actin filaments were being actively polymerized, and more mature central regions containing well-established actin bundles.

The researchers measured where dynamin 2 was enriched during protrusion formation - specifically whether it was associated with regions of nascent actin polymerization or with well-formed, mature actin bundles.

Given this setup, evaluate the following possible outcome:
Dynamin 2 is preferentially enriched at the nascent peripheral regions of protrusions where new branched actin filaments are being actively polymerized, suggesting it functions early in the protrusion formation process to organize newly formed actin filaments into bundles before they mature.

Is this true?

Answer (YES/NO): YES